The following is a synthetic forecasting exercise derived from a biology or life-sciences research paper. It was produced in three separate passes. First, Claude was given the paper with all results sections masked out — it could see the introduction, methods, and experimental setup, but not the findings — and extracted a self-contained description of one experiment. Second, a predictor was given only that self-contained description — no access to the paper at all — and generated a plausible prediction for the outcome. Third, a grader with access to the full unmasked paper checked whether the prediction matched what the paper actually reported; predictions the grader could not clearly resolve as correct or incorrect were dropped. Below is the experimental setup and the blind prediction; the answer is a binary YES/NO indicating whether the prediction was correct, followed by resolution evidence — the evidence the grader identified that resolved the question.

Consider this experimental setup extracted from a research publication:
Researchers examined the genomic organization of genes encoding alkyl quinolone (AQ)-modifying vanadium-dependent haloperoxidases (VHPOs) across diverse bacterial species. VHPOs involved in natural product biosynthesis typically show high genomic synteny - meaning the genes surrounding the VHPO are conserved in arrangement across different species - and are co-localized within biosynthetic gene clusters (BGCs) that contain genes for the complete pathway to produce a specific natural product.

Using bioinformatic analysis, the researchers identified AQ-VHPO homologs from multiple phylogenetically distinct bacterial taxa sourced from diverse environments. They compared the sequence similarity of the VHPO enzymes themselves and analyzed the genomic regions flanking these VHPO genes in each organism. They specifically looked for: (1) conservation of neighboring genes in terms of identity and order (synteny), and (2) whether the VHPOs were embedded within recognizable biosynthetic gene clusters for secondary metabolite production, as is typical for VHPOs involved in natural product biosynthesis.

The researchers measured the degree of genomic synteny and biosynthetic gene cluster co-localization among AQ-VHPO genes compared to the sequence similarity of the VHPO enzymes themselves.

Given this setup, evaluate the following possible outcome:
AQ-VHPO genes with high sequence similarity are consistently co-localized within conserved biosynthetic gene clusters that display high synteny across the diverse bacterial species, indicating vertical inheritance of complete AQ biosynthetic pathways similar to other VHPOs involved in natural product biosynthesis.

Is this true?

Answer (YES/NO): NO